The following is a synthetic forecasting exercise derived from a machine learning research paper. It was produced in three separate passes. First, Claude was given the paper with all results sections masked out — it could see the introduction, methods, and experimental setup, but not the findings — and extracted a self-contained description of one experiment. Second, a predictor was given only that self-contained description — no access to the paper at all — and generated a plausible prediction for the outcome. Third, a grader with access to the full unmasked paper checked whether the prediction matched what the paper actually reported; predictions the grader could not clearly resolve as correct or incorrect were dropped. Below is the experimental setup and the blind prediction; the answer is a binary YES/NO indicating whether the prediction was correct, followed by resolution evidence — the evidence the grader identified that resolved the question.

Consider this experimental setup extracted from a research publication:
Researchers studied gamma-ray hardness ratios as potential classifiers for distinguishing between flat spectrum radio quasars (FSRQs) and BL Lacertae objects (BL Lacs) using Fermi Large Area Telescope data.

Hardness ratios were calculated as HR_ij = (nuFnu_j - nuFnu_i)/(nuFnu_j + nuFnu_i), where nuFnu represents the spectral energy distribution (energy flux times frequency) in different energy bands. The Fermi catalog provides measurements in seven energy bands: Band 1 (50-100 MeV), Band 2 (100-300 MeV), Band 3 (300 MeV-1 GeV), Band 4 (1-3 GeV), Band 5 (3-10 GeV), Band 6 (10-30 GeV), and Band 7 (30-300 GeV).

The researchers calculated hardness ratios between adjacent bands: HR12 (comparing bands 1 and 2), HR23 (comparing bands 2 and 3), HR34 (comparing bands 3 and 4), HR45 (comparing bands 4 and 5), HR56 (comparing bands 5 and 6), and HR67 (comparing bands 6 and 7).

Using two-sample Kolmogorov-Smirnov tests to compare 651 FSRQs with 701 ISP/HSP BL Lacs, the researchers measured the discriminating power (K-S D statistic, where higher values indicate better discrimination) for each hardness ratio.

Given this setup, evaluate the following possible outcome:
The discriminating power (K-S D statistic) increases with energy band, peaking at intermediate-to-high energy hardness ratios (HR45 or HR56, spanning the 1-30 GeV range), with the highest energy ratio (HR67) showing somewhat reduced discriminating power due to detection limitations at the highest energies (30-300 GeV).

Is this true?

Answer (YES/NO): YES